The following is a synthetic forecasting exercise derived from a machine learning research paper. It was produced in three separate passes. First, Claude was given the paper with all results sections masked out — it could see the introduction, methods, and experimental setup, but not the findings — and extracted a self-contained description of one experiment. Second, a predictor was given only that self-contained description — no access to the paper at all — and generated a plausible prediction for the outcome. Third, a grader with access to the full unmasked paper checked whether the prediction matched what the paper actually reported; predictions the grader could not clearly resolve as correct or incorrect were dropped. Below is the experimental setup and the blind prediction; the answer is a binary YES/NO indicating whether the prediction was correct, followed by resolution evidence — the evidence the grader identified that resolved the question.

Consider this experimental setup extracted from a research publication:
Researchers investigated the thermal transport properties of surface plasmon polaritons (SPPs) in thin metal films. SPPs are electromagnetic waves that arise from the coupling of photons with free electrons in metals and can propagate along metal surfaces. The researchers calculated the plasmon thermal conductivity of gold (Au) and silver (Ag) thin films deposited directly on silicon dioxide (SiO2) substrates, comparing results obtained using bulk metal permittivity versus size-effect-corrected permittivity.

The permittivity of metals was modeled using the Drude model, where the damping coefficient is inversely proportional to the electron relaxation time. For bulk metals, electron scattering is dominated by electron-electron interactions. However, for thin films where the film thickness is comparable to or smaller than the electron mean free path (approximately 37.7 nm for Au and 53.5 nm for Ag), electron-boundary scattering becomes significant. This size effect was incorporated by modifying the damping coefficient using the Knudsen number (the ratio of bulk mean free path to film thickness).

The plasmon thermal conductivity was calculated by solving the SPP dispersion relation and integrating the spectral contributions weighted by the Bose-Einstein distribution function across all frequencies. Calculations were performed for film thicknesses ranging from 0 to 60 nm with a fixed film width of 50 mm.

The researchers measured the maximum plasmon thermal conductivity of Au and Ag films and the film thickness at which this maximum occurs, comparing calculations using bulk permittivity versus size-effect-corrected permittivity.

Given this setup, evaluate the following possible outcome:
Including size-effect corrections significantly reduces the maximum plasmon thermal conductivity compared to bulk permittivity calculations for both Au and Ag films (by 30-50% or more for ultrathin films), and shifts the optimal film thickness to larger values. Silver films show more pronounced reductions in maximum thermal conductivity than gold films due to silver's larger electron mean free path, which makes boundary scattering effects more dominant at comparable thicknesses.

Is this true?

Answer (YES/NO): NO